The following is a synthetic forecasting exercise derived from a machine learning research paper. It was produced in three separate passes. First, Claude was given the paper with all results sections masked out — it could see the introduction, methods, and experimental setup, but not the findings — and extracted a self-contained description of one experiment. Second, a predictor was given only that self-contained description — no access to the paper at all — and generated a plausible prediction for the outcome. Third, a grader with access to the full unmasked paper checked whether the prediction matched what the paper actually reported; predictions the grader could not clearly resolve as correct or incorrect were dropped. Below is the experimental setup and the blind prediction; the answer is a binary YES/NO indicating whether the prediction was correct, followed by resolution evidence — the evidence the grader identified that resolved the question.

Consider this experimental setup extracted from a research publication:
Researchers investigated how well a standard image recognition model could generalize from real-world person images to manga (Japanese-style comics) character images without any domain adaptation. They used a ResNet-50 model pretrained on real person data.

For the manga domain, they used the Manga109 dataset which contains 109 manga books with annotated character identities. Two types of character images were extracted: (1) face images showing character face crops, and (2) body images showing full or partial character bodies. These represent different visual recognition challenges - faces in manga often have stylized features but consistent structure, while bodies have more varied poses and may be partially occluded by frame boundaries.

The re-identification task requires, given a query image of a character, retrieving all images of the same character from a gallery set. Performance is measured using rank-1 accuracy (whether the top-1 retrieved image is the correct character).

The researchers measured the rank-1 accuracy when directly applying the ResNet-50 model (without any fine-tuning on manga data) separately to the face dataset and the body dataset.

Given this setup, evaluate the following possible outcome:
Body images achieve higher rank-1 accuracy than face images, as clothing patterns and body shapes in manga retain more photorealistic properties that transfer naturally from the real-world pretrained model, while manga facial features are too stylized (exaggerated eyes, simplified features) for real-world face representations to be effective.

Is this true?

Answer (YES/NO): NO